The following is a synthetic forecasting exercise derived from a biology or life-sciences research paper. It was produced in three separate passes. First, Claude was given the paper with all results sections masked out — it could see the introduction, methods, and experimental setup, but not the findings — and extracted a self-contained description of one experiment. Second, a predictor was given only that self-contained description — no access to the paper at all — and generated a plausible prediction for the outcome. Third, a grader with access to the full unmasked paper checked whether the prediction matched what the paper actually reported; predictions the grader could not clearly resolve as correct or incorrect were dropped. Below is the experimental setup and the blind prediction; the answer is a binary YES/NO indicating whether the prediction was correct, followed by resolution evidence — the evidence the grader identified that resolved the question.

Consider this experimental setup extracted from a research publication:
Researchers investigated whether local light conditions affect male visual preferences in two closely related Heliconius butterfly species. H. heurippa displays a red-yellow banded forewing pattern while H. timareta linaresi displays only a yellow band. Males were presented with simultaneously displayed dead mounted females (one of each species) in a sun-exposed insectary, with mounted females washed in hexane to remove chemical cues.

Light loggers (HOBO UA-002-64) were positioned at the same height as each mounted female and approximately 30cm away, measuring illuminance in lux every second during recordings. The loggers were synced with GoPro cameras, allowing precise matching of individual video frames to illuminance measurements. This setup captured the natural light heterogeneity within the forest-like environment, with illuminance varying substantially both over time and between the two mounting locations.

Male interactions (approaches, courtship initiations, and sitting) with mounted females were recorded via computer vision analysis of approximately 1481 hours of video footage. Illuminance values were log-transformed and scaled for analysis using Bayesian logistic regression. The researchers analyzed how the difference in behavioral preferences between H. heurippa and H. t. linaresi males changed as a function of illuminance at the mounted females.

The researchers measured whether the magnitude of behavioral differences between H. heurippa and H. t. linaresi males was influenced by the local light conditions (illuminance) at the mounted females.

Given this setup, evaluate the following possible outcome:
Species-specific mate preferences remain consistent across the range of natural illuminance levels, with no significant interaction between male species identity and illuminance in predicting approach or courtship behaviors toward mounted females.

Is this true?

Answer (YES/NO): NO